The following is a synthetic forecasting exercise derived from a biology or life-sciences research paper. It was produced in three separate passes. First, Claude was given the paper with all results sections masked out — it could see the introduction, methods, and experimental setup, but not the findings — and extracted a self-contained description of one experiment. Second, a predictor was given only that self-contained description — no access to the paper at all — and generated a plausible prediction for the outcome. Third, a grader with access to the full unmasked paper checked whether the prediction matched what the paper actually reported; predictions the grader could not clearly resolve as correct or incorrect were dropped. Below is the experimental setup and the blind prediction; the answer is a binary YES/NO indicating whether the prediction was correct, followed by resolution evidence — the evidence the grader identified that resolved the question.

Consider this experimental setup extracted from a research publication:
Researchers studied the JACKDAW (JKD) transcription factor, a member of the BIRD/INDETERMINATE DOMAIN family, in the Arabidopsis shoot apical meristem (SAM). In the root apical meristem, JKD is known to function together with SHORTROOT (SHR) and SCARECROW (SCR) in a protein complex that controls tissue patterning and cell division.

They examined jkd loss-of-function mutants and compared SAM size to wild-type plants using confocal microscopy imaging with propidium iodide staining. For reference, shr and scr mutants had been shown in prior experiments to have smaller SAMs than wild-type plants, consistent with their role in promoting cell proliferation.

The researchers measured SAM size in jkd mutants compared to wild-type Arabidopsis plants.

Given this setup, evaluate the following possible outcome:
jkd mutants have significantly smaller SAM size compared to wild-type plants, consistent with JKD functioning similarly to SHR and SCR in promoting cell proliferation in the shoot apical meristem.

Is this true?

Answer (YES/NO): NO